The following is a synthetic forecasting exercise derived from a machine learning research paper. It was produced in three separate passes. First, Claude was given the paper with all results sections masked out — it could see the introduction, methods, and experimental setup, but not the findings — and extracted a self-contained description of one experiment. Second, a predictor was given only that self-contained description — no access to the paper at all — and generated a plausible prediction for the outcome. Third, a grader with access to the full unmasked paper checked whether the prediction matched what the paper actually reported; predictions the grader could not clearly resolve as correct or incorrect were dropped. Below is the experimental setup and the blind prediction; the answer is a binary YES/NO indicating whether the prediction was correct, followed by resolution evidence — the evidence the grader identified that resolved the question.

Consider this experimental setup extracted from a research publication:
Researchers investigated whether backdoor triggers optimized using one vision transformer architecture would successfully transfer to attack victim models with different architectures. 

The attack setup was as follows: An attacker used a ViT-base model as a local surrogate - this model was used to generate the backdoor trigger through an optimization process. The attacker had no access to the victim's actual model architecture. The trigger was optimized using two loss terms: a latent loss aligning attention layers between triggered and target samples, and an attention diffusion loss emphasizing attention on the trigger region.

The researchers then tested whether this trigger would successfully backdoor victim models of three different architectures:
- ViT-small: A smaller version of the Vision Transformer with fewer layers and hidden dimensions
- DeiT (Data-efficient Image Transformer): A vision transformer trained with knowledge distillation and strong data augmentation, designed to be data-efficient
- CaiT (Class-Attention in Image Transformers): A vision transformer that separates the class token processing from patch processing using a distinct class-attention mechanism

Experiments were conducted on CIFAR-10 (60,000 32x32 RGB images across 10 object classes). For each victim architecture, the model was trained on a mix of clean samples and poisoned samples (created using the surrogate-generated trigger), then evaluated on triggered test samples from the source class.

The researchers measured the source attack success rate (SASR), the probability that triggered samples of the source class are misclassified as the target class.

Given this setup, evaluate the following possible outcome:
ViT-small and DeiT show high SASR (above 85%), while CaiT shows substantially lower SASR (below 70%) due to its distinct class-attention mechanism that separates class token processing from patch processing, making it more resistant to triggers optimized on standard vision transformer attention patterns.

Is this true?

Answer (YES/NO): NO